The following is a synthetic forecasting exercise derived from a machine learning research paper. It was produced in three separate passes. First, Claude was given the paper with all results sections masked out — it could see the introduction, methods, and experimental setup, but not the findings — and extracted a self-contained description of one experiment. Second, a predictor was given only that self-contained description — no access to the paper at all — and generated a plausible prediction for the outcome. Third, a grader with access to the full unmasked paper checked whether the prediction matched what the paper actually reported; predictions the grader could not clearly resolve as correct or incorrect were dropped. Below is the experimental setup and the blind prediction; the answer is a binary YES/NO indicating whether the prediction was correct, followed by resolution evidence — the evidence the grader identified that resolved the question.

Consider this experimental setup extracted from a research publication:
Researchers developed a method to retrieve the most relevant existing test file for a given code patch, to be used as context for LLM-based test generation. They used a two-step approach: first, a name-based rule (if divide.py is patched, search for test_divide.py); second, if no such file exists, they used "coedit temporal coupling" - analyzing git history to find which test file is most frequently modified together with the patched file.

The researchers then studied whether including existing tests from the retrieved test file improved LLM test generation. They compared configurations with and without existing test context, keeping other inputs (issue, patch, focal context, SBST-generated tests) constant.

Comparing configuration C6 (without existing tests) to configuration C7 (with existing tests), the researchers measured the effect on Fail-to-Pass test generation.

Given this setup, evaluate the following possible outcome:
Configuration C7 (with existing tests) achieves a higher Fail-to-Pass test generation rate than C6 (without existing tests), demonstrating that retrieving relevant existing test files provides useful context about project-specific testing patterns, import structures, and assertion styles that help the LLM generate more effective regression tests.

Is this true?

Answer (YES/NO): NO